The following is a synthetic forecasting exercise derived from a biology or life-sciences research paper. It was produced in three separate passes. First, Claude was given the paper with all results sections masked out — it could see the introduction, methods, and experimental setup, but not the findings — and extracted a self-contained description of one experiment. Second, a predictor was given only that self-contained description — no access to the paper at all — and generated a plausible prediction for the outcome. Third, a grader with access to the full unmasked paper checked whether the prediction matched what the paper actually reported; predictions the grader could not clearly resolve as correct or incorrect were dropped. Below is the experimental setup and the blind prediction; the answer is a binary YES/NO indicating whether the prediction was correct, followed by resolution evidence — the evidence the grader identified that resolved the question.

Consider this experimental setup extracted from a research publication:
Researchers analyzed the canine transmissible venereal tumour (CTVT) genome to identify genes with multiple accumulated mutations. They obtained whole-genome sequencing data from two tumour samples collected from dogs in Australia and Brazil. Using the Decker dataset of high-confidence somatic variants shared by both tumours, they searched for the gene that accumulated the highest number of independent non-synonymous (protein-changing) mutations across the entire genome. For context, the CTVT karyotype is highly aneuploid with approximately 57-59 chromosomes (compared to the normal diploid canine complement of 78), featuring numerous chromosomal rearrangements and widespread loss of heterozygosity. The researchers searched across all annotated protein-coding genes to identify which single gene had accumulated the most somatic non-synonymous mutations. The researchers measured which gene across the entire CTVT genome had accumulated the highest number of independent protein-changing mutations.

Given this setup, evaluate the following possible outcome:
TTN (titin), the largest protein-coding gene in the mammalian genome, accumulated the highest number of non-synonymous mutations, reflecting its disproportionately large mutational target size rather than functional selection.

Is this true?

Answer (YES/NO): NO